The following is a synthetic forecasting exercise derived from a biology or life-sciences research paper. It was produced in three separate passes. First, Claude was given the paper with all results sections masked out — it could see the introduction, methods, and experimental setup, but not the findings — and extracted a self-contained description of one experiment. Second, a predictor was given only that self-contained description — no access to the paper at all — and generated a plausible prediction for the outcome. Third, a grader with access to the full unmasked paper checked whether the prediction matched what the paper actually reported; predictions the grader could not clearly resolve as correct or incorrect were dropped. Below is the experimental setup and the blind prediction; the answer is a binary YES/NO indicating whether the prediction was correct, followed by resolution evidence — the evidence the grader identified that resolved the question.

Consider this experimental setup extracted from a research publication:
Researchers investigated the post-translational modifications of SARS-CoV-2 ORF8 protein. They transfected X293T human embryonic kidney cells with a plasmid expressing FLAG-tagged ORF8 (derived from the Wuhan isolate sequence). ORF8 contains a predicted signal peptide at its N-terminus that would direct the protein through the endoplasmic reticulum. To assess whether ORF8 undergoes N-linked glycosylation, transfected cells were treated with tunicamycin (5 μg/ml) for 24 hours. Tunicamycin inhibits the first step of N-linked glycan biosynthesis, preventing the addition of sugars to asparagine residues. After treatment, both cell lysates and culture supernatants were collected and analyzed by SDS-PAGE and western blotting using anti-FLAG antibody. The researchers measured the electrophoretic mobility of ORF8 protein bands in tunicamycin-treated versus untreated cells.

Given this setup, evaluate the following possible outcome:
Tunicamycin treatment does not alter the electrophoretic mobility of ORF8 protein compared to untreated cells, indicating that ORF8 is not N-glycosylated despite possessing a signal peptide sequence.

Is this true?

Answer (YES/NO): NO